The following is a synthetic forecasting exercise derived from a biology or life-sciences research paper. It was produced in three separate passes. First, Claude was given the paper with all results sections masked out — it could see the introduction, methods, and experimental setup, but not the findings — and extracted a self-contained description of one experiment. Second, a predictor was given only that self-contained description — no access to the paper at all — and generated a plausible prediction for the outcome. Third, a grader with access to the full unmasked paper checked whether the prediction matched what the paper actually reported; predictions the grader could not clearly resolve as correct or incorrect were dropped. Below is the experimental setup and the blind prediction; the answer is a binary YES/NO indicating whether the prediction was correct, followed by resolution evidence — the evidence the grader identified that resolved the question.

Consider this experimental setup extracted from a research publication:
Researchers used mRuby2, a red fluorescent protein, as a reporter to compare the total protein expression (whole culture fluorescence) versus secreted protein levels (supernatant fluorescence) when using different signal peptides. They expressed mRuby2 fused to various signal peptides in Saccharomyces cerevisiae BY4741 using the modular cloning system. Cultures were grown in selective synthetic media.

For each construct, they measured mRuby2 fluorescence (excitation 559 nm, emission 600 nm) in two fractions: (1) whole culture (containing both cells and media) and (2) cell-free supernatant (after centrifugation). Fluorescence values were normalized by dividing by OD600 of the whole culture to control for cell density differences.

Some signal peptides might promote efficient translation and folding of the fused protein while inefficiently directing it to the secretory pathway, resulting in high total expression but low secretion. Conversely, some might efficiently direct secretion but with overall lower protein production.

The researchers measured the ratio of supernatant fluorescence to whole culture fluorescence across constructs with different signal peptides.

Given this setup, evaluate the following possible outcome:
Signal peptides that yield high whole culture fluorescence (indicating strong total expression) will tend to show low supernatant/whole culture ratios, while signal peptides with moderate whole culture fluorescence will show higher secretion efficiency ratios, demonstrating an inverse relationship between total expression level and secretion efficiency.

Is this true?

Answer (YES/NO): NO